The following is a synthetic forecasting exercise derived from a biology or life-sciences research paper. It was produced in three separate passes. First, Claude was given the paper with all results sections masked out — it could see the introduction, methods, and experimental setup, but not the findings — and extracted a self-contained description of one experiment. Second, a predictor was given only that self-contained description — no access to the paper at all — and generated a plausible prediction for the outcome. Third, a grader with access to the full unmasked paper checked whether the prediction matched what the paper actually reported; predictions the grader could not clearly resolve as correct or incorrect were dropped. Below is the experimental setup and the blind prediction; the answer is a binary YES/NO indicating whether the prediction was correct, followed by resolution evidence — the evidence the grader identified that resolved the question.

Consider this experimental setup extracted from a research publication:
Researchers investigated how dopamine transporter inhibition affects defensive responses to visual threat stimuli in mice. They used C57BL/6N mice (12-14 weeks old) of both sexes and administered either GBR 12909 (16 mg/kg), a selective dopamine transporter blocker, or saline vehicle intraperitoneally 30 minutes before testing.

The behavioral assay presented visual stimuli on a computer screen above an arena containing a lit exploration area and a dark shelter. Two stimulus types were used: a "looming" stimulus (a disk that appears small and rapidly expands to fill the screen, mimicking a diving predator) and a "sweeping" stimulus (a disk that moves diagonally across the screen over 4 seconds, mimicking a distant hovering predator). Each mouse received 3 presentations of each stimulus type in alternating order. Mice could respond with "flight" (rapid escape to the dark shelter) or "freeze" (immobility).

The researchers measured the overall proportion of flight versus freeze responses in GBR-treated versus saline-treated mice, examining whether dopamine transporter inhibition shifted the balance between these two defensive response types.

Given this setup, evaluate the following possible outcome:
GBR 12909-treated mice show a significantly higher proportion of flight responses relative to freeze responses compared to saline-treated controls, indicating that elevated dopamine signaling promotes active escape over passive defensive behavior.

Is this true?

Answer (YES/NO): YES